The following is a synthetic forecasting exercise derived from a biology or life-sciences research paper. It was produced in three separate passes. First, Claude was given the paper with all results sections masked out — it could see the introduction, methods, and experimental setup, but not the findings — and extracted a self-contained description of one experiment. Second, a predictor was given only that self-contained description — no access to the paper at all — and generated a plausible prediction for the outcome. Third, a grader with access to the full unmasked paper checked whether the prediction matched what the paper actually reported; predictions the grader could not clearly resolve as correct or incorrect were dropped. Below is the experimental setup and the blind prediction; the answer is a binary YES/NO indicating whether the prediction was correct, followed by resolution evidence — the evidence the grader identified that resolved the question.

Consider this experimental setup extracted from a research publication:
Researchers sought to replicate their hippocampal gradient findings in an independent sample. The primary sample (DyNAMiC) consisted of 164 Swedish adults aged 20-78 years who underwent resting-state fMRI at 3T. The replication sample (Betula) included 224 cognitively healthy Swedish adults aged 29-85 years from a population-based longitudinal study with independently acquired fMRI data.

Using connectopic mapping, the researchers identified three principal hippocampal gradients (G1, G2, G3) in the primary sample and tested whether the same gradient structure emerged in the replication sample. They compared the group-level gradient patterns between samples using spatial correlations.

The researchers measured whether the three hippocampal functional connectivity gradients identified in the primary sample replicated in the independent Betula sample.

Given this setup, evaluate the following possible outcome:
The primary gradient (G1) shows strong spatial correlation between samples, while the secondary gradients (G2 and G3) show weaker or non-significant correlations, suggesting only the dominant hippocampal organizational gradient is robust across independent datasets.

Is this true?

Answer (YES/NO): NO